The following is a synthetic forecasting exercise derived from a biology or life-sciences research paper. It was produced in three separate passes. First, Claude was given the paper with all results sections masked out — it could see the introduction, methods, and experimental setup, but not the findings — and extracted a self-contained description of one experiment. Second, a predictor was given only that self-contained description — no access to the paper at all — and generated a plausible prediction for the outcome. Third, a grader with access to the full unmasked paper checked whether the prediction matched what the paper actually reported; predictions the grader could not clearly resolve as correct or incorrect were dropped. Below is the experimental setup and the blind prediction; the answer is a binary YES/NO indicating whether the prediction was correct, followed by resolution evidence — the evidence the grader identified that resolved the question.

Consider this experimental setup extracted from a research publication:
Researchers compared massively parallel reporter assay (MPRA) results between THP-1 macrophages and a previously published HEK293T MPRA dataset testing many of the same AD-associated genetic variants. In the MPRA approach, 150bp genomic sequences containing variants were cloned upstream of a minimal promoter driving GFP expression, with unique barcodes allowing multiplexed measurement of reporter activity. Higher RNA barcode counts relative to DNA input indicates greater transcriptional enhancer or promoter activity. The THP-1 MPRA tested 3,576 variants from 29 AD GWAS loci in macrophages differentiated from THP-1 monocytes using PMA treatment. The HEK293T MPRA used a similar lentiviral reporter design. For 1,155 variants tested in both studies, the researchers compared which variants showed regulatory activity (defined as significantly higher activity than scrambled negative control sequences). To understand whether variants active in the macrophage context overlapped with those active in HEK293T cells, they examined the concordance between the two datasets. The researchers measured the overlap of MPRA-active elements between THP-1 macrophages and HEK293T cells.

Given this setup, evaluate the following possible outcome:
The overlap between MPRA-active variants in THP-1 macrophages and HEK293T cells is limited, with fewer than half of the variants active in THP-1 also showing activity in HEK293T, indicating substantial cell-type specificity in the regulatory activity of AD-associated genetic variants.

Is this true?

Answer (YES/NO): YES